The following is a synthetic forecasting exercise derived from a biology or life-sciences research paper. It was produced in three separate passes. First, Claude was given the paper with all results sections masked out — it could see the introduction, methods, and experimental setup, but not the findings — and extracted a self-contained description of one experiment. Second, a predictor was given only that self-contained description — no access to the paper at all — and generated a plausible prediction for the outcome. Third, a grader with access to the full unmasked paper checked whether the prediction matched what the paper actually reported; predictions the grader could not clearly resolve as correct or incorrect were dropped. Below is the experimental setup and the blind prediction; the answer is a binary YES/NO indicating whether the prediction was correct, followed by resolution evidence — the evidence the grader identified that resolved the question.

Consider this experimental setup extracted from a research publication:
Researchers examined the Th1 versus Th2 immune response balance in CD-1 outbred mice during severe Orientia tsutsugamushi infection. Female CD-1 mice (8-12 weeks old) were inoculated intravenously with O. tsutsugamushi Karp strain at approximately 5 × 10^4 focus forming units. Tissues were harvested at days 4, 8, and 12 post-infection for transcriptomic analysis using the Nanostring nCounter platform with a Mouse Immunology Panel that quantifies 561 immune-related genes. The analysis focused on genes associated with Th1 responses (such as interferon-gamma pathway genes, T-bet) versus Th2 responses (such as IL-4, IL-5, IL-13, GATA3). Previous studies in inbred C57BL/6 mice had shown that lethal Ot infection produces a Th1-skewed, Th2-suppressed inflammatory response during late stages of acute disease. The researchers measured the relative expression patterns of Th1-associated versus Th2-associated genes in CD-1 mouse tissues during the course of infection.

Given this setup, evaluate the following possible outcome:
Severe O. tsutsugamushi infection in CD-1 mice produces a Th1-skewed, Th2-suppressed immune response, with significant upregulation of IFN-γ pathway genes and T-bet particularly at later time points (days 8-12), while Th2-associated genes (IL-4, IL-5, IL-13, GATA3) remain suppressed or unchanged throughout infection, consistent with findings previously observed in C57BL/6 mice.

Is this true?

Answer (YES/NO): YES